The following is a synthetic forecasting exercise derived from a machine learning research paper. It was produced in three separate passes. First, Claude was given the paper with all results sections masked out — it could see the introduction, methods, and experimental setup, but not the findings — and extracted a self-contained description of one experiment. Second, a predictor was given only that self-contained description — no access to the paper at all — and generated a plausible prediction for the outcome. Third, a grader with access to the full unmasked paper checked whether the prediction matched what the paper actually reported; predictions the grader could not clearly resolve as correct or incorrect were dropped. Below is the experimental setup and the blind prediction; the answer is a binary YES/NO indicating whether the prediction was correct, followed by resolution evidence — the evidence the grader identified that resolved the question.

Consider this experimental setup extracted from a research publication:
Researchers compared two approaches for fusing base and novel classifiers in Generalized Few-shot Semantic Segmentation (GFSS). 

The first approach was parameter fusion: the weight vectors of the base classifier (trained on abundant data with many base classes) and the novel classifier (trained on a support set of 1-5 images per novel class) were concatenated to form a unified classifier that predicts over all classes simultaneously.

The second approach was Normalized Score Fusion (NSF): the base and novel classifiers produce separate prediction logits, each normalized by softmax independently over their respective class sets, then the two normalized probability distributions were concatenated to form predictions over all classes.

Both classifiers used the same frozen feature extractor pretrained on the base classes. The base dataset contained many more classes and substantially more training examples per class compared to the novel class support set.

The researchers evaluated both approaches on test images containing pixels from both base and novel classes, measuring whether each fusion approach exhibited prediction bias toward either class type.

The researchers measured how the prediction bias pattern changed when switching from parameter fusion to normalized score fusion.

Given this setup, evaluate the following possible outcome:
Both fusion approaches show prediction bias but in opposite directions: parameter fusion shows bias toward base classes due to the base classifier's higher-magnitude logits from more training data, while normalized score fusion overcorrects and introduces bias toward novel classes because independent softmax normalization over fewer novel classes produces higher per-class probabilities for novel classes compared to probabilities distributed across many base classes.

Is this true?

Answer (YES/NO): YES